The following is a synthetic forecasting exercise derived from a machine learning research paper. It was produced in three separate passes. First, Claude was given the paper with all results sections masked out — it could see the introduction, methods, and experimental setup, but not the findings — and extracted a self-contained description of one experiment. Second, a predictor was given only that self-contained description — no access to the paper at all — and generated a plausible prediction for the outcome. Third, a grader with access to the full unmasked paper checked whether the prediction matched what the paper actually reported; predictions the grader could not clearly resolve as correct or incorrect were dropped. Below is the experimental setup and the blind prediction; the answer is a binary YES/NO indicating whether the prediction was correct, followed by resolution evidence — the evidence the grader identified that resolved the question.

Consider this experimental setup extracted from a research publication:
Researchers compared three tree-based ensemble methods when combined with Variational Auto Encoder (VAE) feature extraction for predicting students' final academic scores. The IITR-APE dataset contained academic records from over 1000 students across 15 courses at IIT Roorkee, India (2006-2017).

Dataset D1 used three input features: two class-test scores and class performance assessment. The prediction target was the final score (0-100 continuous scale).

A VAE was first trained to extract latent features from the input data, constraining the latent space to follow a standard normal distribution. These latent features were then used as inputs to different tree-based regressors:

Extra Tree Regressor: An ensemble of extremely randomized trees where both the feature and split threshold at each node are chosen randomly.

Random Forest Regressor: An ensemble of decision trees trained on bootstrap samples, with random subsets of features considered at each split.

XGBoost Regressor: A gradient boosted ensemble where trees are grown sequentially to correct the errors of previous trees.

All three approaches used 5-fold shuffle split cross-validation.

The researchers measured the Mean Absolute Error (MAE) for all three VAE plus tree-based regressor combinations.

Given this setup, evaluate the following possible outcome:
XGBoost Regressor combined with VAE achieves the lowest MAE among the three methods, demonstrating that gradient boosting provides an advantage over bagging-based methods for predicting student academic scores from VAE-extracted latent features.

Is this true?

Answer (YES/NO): NO